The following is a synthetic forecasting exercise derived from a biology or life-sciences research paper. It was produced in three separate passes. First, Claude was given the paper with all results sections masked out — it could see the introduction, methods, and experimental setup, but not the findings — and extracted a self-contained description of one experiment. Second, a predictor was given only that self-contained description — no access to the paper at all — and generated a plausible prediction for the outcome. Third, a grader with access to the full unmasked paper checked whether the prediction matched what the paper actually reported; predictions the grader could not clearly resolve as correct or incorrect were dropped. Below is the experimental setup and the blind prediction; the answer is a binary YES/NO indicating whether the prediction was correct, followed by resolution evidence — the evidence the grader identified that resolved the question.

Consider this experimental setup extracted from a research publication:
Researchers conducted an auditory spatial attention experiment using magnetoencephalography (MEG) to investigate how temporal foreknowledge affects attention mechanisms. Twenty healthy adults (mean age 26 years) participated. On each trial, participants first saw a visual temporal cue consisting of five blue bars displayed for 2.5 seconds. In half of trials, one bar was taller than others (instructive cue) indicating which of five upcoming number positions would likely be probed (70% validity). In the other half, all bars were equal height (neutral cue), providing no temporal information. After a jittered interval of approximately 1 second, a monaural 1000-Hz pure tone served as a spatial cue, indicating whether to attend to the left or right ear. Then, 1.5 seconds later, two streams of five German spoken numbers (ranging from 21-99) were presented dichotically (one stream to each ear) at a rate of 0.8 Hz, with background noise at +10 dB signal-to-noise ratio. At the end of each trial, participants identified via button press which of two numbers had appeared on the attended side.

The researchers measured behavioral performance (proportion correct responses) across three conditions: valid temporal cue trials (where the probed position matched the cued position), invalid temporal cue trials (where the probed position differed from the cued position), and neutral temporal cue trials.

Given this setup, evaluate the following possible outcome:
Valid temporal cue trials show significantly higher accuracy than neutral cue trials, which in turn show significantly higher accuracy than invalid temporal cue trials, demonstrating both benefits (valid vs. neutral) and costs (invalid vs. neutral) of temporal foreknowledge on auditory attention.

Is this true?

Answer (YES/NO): NO